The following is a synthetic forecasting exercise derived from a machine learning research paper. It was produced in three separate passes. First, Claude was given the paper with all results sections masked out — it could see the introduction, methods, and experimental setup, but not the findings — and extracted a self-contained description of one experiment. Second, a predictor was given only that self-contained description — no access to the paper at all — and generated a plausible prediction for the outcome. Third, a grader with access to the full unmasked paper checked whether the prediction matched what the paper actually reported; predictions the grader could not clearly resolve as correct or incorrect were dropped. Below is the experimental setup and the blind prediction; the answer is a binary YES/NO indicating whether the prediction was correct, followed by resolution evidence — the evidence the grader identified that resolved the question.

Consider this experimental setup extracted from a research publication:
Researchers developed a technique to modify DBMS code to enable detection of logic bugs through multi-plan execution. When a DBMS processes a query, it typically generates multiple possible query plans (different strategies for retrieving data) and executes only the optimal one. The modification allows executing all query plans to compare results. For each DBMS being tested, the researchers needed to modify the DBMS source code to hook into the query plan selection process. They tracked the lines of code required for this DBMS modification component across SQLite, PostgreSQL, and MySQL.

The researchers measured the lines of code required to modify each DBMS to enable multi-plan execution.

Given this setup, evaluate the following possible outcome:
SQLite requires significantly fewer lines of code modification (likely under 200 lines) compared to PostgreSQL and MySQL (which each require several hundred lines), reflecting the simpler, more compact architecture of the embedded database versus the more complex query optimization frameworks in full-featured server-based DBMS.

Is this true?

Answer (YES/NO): NO